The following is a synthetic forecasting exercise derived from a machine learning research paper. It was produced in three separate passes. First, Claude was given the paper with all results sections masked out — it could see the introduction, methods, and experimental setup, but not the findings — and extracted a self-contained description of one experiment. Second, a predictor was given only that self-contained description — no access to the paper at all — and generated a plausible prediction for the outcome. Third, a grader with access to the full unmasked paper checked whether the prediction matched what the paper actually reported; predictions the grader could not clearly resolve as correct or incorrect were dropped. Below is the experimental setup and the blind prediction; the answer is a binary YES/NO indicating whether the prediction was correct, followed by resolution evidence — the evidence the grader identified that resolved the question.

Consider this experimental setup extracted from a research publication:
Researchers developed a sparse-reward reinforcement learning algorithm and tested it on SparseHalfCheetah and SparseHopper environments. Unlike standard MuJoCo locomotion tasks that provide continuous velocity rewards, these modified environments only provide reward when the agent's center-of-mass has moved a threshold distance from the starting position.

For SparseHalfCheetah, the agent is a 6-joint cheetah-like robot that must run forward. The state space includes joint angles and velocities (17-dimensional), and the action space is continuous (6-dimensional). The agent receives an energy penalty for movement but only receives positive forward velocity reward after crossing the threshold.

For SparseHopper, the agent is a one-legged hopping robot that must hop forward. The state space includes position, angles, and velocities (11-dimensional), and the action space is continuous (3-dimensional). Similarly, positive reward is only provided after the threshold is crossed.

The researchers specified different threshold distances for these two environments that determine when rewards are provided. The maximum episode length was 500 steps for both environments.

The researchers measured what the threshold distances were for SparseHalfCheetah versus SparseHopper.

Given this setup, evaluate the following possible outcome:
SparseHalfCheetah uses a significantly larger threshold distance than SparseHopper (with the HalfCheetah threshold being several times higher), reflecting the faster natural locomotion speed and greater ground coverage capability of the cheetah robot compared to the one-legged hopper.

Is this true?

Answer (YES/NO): YES